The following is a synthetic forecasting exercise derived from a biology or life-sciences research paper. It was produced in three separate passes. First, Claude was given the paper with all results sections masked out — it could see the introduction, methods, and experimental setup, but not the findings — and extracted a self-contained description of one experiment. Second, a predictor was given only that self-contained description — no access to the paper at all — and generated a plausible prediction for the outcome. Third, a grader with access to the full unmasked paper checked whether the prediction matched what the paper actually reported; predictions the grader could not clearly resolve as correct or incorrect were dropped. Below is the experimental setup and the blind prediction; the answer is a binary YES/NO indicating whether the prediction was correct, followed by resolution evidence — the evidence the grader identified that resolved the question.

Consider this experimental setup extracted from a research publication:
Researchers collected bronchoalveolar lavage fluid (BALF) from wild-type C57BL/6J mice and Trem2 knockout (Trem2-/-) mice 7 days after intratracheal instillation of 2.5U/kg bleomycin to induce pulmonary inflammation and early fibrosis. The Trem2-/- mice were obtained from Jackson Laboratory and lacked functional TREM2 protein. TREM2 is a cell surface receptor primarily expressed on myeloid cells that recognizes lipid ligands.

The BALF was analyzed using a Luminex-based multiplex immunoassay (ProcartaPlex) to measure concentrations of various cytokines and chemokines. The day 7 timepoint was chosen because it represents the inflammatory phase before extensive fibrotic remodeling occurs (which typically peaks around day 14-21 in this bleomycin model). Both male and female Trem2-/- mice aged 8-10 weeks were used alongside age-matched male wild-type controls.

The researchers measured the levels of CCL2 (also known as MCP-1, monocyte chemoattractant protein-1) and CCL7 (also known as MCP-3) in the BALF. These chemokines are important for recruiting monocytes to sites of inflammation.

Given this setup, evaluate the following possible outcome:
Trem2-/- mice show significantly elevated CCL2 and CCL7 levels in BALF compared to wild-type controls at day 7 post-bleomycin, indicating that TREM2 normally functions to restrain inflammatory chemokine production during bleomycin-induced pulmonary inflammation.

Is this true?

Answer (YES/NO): NO